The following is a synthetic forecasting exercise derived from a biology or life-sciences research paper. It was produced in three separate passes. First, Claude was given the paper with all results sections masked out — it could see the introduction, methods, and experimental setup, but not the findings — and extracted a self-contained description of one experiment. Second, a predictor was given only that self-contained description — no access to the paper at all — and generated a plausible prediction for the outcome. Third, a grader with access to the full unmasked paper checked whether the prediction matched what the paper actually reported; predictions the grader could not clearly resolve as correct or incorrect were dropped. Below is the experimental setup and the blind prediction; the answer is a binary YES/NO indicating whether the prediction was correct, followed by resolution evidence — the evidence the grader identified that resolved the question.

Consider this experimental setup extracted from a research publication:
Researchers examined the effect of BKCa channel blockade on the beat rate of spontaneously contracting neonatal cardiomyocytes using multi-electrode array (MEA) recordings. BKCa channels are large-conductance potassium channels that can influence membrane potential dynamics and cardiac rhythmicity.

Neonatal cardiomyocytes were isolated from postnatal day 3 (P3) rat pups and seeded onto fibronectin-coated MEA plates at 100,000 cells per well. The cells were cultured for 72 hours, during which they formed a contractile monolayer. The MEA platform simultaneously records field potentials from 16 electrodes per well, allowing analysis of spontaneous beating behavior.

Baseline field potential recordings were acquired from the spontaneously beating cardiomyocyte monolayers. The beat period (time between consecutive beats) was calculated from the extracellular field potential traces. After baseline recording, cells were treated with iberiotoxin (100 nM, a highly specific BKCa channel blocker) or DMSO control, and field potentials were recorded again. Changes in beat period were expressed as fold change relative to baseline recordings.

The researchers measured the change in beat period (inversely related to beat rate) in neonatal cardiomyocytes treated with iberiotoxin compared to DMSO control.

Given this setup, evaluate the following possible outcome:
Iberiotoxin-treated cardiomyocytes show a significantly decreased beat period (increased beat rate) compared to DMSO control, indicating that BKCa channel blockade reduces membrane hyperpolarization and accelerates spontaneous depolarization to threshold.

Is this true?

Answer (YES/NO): NO